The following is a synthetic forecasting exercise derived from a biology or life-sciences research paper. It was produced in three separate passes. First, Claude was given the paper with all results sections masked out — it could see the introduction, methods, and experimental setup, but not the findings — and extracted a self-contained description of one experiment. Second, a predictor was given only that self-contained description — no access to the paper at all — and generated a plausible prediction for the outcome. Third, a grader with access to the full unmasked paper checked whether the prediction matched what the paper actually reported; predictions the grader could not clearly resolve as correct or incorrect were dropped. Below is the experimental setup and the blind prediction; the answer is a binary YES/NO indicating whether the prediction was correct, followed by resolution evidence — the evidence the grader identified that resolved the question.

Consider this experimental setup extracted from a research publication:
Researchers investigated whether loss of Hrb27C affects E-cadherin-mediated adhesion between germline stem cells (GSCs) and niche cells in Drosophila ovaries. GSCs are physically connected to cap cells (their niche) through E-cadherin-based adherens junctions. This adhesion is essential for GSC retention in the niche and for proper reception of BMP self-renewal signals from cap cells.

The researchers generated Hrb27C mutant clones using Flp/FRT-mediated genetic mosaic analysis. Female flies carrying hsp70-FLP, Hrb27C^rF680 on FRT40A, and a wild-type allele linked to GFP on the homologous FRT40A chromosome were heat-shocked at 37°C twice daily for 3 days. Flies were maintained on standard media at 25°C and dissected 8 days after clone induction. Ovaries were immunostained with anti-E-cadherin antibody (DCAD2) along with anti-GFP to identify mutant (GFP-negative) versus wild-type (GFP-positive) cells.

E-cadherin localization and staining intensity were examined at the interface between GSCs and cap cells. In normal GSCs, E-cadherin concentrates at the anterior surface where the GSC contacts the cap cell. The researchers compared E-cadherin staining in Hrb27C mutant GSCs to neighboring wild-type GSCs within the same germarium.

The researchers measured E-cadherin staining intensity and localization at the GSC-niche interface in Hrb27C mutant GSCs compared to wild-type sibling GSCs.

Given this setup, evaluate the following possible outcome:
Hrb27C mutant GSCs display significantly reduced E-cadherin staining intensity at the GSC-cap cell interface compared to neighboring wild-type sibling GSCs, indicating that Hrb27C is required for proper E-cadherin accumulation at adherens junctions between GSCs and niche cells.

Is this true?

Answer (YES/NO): NO